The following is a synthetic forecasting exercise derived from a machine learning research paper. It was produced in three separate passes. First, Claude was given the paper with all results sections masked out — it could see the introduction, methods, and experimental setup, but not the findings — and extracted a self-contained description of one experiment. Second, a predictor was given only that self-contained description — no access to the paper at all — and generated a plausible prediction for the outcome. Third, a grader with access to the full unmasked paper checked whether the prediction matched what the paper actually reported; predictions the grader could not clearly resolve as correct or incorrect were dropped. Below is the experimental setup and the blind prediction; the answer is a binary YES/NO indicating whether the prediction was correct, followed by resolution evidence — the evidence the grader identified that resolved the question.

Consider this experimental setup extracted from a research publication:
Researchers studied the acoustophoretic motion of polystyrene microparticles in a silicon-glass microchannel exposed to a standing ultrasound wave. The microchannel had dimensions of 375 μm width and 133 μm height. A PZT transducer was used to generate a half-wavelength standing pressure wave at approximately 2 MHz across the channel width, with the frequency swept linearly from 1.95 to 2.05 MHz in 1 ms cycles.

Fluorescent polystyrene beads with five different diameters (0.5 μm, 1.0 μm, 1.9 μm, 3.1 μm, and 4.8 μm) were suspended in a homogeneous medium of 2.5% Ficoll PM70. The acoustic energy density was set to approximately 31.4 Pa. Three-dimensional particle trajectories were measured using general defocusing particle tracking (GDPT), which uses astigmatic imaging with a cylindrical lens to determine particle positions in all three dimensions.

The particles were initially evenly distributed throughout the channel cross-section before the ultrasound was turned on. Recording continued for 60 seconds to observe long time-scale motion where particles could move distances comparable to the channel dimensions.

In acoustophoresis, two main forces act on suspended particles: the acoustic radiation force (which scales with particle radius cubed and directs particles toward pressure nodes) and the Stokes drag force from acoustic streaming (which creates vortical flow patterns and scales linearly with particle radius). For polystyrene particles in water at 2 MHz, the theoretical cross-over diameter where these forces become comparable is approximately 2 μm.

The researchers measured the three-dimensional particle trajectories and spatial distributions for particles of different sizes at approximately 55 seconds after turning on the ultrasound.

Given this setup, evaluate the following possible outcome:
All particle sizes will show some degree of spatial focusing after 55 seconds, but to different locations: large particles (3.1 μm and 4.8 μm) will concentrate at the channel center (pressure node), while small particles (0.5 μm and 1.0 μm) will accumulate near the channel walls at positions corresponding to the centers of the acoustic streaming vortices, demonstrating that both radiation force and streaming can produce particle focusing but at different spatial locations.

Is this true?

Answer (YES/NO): NO